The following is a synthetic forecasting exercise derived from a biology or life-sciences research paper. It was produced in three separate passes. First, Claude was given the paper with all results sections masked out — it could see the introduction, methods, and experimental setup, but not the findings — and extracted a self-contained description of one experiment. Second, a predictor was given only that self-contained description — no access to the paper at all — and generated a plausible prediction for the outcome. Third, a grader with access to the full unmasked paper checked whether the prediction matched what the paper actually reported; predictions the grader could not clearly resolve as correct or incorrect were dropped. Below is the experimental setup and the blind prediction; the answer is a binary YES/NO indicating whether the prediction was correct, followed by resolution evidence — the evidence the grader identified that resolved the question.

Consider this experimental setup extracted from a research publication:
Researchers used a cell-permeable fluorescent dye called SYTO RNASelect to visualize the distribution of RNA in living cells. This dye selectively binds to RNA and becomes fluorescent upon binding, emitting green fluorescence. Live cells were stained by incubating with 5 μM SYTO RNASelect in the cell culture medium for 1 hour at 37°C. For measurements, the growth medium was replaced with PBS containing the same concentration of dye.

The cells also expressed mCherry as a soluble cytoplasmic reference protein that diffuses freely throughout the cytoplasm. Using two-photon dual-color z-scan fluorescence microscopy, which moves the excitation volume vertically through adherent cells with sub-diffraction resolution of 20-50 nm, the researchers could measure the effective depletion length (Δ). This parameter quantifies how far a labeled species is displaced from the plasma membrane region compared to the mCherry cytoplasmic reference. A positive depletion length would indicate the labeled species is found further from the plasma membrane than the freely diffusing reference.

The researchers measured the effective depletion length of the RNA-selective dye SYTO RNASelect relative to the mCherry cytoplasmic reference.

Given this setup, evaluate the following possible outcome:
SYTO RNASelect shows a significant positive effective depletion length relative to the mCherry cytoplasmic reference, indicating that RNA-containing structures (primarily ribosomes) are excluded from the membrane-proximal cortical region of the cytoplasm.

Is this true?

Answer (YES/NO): NO